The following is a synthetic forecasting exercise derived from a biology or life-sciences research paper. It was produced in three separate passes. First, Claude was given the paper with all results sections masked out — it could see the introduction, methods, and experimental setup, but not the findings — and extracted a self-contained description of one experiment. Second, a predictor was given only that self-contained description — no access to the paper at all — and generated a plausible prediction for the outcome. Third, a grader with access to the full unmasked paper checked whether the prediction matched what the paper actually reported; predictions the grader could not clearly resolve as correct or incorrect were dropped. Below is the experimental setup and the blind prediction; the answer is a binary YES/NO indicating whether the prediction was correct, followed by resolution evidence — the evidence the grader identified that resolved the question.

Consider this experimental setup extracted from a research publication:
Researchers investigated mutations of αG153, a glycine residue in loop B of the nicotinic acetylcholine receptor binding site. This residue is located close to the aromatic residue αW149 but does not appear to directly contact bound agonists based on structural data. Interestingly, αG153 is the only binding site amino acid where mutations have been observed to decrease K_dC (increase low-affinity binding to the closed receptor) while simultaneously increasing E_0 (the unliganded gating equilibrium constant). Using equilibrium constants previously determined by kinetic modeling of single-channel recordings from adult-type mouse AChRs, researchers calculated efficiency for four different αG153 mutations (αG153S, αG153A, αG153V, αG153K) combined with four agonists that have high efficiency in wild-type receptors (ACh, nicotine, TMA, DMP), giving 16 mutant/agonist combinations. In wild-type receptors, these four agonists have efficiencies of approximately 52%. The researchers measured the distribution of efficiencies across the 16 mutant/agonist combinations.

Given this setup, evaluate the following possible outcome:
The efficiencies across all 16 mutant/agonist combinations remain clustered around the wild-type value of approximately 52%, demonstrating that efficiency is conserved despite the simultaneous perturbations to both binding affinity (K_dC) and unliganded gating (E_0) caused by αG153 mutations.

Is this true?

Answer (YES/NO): NO